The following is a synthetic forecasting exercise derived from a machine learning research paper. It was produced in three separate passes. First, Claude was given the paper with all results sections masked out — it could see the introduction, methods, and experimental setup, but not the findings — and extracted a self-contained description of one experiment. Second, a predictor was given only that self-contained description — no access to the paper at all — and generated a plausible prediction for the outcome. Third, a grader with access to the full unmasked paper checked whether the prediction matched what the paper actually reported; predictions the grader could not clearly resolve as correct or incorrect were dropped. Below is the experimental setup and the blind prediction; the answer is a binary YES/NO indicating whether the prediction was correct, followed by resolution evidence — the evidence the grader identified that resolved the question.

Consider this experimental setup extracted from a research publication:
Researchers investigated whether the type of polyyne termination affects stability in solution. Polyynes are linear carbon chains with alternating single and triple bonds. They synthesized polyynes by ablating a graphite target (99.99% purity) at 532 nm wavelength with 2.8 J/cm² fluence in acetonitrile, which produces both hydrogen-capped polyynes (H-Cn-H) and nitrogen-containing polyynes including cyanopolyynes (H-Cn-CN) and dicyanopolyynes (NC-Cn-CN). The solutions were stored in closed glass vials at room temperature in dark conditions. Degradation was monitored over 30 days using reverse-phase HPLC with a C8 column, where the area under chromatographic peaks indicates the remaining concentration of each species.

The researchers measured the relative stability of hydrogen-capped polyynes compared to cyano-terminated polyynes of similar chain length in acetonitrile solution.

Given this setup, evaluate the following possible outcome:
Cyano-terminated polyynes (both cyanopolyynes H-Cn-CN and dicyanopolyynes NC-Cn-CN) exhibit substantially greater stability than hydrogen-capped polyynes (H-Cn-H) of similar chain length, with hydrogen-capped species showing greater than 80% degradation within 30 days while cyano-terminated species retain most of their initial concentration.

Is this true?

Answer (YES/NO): NO